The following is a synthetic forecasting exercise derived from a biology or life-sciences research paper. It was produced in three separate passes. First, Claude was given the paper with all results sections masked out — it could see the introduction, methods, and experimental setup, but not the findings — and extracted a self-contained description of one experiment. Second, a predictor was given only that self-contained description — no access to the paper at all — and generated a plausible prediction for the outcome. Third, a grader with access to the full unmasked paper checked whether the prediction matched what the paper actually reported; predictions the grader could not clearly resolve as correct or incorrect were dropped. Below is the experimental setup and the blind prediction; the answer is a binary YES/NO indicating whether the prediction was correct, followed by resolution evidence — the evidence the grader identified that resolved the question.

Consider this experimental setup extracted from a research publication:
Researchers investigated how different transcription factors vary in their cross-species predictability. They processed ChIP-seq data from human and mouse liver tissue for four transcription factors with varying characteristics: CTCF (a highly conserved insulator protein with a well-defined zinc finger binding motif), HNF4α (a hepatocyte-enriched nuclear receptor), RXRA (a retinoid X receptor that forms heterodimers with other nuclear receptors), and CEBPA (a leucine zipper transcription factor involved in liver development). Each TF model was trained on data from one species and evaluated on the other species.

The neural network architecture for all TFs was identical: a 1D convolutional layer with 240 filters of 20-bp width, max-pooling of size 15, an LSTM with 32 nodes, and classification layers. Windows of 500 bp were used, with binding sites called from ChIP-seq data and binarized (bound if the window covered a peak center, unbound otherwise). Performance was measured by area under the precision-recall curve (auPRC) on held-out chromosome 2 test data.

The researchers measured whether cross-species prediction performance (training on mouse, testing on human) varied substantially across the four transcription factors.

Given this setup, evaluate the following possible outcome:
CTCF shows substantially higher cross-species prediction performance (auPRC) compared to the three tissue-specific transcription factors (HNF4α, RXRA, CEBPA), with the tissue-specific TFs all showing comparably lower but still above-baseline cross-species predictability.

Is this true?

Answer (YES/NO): NO